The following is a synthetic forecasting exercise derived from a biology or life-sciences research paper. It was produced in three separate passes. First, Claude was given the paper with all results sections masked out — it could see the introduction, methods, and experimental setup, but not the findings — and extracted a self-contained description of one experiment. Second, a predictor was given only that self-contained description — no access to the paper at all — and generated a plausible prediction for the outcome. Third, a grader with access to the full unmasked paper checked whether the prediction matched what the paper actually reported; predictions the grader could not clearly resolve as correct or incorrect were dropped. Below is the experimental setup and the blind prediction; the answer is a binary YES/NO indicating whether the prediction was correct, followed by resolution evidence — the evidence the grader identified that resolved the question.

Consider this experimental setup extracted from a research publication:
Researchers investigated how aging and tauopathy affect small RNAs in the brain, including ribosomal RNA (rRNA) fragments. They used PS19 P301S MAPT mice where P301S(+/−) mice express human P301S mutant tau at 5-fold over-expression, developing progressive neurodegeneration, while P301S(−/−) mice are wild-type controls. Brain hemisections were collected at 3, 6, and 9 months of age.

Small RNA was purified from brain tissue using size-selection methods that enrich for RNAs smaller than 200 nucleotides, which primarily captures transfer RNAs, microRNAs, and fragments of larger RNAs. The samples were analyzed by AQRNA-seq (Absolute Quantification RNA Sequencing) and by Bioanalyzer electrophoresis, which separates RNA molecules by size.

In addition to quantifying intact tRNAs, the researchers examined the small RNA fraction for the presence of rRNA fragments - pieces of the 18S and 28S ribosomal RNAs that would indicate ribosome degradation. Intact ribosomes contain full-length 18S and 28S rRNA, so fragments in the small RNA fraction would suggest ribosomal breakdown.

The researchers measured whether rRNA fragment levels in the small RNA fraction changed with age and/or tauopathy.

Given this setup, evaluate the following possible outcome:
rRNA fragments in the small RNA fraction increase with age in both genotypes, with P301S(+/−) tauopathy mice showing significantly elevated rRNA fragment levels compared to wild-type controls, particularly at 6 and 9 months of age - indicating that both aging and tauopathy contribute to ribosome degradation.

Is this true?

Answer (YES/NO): NO